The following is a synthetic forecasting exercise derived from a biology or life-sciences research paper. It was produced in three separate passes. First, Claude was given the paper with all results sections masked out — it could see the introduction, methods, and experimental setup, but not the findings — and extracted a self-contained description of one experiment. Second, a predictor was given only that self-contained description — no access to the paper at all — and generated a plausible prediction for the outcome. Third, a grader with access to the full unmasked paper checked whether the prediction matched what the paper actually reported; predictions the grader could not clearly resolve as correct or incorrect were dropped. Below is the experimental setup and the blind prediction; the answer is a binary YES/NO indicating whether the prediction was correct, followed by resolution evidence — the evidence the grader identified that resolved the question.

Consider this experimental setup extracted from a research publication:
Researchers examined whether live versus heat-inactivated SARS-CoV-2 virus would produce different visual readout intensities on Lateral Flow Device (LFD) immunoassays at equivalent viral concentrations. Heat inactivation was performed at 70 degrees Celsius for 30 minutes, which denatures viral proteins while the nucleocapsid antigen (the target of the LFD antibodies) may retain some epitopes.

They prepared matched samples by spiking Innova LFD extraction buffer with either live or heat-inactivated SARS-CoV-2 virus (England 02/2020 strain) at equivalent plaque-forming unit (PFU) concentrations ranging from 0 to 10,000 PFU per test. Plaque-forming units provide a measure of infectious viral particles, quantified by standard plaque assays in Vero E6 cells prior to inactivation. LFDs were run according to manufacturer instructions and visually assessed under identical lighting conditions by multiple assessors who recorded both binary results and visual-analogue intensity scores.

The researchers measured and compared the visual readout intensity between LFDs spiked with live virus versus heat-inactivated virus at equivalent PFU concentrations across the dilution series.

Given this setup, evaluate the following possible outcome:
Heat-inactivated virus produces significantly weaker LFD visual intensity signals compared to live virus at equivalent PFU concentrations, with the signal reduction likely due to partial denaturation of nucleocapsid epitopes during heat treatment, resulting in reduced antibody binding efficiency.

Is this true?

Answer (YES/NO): NO